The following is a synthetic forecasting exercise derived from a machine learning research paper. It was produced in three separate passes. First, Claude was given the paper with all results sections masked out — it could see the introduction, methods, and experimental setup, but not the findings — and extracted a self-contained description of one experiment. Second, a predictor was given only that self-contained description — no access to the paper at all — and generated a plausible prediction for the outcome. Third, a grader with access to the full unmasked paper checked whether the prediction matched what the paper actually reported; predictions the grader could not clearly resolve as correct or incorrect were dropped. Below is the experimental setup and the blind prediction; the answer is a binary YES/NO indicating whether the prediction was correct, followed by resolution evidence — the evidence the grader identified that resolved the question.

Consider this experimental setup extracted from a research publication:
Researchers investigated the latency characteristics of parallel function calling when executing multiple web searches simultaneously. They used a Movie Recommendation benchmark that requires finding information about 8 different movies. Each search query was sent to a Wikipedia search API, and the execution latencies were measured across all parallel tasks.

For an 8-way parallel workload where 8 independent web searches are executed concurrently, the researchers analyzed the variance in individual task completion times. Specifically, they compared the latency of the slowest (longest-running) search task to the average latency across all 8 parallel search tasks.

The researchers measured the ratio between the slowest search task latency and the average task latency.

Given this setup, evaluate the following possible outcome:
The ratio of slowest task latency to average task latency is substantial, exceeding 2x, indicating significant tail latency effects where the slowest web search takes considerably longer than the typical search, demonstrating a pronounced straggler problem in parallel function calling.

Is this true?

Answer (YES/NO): NO